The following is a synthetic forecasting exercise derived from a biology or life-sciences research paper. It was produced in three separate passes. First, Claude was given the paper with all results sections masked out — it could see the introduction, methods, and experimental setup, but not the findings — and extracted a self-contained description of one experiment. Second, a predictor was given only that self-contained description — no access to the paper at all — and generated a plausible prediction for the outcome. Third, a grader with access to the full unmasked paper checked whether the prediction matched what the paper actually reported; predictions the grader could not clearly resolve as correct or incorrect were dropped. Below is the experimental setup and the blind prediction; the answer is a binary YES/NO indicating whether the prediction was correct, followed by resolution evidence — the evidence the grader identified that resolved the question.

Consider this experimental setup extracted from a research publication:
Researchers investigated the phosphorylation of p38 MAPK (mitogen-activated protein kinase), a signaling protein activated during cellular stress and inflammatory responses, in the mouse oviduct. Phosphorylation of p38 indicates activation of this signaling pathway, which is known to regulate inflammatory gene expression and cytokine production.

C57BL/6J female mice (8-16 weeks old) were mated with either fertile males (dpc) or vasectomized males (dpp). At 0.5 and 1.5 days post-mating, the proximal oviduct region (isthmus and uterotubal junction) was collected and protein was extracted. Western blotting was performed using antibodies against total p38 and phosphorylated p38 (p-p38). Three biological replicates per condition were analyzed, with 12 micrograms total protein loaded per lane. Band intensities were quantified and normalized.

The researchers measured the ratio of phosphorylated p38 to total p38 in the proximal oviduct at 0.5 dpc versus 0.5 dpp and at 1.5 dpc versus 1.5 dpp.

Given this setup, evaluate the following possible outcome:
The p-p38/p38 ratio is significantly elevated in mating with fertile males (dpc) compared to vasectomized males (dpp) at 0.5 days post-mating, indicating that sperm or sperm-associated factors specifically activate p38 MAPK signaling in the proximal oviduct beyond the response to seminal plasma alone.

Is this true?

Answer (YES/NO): NO